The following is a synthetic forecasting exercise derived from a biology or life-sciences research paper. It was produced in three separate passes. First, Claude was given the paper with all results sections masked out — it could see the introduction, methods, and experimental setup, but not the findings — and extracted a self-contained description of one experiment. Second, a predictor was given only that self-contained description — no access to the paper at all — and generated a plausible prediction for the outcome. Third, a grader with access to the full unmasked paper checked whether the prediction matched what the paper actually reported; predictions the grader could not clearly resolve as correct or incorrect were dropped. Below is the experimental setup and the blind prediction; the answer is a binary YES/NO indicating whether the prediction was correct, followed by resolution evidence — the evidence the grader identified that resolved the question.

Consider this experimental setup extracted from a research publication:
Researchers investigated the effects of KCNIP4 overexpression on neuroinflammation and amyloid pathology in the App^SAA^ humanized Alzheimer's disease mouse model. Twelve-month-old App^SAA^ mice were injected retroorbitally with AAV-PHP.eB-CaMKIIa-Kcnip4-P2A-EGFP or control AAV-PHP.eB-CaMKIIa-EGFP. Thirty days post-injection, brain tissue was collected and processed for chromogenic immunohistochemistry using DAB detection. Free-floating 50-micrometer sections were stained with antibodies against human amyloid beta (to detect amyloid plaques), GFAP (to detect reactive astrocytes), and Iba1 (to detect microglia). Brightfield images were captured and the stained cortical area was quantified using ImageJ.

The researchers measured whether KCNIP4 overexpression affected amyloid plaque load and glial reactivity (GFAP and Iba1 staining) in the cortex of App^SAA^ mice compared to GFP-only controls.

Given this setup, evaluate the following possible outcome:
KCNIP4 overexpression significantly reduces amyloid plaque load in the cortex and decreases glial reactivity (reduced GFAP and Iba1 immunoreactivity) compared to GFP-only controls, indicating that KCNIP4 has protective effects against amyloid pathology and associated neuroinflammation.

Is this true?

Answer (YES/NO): NO